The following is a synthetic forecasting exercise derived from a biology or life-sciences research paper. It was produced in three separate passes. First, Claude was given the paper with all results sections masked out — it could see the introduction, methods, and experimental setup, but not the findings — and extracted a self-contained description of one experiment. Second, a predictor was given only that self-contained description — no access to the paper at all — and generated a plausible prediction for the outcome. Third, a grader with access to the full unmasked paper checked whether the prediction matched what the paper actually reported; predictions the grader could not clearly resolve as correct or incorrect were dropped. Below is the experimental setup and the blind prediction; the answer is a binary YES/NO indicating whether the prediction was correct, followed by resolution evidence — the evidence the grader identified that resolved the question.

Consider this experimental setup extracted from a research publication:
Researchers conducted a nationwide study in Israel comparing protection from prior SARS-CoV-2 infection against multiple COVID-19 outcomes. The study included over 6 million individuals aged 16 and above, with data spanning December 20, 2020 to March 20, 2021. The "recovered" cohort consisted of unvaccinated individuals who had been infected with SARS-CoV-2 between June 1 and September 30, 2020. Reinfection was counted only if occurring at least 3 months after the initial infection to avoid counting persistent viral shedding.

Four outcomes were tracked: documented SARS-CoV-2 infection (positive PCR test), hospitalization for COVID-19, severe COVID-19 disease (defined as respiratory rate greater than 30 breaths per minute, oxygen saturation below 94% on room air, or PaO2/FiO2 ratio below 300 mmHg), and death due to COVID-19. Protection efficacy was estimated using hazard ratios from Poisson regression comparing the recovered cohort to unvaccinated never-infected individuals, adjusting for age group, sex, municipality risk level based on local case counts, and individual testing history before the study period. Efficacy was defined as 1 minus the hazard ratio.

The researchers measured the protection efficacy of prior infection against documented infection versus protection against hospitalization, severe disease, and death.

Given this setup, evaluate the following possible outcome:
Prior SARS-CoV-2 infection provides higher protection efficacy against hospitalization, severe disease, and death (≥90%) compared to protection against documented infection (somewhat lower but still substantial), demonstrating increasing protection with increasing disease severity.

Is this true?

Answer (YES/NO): NO